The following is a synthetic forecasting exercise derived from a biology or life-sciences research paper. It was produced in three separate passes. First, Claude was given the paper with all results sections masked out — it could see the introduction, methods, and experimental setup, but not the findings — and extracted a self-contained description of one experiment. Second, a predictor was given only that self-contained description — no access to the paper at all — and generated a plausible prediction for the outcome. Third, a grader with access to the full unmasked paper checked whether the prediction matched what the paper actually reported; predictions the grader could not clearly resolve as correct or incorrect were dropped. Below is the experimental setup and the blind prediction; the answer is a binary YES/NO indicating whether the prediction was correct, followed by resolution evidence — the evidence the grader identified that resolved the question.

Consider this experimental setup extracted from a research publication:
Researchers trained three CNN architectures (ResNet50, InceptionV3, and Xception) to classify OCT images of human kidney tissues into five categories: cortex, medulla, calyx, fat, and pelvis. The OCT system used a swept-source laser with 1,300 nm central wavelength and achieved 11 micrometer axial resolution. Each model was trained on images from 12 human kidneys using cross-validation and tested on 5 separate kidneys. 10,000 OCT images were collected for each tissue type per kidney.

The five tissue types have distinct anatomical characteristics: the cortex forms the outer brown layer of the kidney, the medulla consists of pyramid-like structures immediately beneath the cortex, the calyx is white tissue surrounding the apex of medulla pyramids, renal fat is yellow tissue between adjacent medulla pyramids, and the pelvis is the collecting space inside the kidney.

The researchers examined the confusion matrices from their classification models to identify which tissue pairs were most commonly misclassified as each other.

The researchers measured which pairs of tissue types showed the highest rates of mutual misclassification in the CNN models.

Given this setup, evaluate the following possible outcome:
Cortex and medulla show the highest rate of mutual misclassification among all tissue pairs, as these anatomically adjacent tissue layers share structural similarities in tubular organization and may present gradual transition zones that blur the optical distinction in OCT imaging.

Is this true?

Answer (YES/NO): NO